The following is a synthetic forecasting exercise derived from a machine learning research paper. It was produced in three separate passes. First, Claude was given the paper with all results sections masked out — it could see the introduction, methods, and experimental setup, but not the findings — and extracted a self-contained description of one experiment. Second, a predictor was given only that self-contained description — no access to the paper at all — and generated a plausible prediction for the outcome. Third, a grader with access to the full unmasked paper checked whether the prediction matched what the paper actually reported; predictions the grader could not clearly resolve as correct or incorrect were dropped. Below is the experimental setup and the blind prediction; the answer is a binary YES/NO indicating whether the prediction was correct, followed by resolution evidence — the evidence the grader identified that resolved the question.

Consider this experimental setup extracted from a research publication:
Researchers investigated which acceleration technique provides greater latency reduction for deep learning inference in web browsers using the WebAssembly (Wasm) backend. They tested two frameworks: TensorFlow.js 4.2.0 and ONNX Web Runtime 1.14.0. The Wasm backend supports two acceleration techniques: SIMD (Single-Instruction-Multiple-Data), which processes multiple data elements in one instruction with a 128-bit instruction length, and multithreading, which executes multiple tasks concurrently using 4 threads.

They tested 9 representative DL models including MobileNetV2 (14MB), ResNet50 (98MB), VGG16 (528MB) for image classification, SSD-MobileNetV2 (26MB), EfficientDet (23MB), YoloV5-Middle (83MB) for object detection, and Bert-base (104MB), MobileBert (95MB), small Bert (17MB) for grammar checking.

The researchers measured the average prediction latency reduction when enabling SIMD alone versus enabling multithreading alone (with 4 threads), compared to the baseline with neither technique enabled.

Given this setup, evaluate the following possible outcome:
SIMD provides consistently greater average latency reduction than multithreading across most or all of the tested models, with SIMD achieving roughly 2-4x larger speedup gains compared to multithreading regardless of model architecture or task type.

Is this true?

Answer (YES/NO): NO